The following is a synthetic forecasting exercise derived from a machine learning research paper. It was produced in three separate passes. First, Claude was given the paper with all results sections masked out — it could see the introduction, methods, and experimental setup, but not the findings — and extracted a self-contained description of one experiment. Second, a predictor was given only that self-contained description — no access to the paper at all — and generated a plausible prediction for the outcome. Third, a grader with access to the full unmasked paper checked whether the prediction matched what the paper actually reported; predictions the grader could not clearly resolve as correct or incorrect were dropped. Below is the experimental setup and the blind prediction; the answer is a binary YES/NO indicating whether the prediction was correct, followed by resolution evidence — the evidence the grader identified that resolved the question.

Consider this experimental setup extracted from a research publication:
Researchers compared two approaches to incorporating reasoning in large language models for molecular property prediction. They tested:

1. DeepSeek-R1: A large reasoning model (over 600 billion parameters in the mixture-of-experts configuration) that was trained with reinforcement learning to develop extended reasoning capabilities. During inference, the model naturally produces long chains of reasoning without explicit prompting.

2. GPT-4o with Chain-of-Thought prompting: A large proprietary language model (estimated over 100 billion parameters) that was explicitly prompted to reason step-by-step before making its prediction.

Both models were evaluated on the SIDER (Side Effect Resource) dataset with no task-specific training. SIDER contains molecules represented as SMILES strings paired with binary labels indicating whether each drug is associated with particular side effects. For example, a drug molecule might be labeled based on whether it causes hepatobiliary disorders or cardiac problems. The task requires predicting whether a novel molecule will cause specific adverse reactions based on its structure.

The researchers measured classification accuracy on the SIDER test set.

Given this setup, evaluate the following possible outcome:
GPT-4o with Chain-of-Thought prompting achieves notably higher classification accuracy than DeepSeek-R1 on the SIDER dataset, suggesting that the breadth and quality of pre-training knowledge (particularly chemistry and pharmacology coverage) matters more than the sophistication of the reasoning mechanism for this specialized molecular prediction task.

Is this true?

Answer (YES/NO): NO